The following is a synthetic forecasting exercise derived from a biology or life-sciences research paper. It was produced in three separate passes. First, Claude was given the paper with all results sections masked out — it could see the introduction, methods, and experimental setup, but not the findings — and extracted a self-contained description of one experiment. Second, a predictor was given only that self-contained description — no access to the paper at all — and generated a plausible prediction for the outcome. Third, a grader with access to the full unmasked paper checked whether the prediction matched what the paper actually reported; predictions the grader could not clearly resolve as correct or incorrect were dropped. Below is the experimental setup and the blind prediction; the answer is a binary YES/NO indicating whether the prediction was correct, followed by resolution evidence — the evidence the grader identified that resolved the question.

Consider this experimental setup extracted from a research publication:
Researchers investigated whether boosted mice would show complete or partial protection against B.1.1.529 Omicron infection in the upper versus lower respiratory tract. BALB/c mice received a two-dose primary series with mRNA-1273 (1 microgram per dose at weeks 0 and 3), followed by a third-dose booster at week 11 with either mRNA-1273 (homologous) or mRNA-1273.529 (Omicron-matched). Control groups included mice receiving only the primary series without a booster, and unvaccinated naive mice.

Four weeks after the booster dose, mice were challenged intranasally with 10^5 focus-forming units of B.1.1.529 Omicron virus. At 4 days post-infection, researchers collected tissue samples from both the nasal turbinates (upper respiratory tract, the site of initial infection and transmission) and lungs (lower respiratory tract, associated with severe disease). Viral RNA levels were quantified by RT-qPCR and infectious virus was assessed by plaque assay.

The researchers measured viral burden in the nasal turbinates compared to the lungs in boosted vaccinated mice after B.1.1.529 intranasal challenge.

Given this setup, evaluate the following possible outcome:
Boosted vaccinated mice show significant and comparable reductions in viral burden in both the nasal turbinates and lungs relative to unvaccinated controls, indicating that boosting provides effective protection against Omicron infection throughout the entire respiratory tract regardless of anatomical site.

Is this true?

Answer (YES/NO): NO